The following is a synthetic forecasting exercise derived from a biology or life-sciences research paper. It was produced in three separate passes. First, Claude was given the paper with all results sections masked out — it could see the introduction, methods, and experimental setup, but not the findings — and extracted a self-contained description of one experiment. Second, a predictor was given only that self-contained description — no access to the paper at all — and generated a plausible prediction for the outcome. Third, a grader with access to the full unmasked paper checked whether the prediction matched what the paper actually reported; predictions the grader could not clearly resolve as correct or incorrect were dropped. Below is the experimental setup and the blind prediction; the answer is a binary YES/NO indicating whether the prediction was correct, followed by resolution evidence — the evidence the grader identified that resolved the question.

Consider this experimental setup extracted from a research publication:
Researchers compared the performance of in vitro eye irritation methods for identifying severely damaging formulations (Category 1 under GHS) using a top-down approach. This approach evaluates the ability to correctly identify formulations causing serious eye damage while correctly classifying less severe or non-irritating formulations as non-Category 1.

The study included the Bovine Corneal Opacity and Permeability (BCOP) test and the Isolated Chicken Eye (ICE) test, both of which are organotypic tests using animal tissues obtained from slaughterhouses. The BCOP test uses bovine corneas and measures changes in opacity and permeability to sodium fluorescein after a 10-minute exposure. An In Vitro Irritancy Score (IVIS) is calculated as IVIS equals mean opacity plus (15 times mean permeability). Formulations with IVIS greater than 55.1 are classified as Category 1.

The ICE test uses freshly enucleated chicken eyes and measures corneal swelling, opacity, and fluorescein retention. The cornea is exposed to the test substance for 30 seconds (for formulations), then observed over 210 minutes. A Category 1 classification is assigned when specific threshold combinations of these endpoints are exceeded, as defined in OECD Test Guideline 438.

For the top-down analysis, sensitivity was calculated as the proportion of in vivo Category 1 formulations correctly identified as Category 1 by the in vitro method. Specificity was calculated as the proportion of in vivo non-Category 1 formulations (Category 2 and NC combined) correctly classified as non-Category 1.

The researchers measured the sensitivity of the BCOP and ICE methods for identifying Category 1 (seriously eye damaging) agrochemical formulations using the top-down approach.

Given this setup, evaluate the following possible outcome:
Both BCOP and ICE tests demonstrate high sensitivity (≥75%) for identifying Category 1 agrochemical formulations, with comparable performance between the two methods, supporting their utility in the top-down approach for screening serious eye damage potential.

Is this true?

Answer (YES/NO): NO